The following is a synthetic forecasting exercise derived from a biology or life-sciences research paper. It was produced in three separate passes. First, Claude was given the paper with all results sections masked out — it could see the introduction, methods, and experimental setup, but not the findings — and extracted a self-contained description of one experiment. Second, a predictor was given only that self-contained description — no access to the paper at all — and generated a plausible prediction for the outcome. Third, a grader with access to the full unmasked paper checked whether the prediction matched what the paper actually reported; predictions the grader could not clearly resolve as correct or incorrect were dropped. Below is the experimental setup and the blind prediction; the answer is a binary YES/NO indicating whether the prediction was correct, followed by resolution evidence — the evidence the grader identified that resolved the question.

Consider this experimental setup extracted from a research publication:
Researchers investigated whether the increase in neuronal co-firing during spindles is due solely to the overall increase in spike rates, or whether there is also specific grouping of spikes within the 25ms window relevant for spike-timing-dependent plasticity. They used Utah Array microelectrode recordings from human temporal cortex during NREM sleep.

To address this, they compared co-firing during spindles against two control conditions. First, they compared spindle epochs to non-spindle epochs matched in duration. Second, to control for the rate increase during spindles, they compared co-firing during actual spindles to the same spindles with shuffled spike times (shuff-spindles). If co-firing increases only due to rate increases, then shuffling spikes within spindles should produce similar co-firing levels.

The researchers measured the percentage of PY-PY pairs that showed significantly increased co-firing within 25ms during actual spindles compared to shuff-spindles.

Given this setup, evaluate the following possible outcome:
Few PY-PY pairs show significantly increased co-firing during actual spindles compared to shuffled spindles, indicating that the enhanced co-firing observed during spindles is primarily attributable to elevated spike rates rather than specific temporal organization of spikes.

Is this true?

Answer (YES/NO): NO